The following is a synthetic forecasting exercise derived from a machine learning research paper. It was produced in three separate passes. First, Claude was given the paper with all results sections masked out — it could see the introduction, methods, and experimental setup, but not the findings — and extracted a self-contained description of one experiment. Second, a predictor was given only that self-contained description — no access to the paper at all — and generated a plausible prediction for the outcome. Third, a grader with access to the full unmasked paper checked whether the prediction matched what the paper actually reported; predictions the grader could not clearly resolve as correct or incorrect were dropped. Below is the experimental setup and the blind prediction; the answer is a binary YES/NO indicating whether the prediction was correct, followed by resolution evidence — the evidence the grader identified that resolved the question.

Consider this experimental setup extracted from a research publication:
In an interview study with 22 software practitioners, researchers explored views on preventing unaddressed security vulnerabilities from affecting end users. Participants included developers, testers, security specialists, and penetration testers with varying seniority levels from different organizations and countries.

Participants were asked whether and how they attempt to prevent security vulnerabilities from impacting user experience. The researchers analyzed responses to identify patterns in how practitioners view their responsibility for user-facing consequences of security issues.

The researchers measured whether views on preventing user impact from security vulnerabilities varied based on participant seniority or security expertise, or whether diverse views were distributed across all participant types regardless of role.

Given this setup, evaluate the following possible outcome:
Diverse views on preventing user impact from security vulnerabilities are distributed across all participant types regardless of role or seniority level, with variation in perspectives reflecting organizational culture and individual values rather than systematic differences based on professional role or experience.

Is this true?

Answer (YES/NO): YES